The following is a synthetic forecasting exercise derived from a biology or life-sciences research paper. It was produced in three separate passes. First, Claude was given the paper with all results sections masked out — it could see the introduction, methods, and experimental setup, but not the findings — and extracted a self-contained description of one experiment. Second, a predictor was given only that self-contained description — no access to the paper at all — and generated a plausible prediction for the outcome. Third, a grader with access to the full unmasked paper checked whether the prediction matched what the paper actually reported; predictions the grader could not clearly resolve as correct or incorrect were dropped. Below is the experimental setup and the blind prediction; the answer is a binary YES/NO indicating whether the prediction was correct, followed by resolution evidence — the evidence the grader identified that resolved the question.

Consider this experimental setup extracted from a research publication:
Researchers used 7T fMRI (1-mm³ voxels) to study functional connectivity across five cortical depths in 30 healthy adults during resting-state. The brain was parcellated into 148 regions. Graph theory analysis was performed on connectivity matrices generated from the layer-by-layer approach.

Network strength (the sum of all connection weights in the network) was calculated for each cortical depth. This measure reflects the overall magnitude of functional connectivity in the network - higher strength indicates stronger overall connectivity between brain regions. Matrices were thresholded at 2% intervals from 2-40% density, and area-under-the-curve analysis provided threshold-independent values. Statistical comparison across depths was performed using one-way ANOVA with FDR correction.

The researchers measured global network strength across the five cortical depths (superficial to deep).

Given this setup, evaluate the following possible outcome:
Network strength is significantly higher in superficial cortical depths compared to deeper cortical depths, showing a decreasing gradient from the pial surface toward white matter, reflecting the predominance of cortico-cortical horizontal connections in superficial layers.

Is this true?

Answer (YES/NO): NO